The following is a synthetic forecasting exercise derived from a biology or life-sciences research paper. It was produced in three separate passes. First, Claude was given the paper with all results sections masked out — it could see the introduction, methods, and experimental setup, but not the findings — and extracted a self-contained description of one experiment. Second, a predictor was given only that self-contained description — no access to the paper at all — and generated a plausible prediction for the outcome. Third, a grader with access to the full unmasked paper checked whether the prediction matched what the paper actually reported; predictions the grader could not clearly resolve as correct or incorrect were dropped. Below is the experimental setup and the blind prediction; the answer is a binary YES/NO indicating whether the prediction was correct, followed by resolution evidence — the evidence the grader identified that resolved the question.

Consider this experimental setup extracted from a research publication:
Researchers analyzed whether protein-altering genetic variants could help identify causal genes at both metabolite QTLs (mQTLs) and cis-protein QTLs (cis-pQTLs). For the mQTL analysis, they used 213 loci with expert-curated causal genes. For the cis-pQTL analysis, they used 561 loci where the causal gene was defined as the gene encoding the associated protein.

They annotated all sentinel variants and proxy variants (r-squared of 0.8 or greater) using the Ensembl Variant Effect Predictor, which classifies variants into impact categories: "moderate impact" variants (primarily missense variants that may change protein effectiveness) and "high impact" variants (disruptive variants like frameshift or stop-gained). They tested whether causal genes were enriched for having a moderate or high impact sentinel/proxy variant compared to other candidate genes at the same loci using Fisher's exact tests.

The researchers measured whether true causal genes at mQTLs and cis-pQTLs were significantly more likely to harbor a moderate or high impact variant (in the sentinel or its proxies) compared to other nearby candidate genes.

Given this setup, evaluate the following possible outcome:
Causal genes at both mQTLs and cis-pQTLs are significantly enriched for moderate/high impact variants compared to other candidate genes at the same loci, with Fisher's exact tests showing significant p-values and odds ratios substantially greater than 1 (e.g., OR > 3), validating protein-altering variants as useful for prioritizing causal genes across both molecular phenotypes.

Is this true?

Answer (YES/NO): YES